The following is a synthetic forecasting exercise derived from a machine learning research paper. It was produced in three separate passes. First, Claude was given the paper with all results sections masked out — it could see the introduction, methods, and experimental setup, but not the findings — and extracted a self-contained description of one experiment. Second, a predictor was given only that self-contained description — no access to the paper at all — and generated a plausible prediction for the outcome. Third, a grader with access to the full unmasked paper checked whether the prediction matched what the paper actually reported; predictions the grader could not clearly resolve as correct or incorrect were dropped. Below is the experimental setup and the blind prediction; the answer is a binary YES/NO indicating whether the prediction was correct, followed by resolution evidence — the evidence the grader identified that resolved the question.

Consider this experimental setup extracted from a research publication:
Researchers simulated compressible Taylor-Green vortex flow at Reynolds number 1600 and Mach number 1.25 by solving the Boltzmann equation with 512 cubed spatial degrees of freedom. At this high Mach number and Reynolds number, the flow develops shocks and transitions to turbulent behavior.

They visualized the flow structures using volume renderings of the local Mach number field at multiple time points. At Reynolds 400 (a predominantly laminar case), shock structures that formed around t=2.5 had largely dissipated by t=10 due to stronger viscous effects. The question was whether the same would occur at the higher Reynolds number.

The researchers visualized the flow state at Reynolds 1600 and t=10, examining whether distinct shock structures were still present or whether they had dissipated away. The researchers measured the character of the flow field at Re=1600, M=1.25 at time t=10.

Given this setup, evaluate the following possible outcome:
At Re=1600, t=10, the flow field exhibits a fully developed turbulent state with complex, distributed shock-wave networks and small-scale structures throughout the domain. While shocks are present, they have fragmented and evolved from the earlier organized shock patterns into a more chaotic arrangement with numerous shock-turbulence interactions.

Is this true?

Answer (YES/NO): YES